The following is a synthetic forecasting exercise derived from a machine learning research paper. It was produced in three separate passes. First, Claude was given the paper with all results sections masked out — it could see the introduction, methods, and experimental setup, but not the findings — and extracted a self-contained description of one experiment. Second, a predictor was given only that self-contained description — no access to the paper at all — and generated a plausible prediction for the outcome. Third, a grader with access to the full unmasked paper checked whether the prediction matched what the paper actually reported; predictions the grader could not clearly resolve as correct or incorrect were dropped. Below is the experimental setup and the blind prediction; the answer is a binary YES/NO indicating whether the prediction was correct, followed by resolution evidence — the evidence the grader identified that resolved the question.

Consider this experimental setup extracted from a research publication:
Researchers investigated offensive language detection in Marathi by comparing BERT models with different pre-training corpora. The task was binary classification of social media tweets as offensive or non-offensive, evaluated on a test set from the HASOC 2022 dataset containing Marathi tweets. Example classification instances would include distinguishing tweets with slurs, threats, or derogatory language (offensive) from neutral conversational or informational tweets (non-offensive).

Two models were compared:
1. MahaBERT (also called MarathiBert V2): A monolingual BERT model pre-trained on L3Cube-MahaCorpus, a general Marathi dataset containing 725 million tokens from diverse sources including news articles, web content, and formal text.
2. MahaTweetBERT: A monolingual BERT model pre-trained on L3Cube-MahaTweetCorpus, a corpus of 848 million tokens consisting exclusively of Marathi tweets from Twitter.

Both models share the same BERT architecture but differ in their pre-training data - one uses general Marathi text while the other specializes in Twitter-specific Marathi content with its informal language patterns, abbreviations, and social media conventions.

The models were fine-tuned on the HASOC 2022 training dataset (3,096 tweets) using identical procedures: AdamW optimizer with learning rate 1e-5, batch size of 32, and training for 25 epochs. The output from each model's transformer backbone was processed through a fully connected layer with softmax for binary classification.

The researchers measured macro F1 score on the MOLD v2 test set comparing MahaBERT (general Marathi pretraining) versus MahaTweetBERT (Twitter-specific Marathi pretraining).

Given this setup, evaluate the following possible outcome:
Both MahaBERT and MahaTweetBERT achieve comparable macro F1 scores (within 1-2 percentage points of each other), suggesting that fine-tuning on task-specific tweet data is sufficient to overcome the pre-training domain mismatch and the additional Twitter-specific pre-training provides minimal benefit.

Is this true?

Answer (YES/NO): YES